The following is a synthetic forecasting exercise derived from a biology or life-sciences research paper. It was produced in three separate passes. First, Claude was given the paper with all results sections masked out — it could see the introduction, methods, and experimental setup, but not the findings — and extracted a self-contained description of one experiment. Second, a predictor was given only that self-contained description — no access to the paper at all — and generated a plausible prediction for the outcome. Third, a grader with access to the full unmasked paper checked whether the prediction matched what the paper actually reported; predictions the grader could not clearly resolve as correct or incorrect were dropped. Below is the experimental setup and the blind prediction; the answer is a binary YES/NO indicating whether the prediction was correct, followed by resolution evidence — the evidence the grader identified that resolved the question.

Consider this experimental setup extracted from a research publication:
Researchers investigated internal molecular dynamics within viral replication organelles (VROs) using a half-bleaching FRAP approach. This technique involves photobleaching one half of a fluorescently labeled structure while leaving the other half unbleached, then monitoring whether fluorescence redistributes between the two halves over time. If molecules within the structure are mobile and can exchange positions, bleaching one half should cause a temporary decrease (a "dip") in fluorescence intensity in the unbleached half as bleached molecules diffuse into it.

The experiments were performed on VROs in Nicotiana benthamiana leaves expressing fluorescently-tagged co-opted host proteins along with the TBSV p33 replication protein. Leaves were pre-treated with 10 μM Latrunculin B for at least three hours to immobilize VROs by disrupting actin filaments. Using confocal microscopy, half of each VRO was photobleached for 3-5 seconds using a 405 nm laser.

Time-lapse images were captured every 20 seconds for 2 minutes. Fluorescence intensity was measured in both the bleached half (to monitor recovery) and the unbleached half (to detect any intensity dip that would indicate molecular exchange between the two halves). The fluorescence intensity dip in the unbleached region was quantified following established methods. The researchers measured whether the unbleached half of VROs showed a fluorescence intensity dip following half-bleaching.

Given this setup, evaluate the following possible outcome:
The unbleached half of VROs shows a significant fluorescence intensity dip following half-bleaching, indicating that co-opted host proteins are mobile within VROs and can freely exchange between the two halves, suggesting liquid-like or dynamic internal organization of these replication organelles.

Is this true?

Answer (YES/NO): NO